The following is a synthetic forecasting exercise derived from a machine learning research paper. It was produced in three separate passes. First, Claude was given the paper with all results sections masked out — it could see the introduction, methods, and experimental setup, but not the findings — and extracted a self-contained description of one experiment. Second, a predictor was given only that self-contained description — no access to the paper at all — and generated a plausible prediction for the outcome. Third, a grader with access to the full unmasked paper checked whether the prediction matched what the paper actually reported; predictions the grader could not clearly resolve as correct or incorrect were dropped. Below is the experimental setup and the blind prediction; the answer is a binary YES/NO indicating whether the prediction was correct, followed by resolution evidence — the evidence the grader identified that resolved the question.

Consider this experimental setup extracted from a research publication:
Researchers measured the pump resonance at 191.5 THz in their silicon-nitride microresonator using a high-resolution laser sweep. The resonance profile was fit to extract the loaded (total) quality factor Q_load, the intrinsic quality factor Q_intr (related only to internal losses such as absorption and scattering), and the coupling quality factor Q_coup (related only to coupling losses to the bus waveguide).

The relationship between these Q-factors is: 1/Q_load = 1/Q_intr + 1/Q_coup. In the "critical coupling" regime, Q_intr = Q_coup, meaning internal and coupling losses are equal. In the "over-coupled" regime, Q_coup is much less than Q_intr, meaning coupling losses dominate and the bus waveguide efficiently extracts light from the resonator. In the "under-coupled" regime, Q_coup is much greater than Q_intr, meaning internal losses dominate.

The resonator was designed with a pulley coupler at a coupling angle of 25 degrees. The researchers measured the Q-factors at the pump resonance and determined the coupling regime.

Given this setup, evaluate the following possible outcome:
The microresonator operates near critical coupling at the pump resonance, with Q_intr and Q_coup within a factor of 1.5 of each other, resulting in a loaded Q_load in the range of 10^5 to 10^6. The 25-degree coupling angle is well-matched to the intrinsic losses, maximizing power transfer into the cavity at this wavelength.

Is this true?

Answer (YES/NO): NO